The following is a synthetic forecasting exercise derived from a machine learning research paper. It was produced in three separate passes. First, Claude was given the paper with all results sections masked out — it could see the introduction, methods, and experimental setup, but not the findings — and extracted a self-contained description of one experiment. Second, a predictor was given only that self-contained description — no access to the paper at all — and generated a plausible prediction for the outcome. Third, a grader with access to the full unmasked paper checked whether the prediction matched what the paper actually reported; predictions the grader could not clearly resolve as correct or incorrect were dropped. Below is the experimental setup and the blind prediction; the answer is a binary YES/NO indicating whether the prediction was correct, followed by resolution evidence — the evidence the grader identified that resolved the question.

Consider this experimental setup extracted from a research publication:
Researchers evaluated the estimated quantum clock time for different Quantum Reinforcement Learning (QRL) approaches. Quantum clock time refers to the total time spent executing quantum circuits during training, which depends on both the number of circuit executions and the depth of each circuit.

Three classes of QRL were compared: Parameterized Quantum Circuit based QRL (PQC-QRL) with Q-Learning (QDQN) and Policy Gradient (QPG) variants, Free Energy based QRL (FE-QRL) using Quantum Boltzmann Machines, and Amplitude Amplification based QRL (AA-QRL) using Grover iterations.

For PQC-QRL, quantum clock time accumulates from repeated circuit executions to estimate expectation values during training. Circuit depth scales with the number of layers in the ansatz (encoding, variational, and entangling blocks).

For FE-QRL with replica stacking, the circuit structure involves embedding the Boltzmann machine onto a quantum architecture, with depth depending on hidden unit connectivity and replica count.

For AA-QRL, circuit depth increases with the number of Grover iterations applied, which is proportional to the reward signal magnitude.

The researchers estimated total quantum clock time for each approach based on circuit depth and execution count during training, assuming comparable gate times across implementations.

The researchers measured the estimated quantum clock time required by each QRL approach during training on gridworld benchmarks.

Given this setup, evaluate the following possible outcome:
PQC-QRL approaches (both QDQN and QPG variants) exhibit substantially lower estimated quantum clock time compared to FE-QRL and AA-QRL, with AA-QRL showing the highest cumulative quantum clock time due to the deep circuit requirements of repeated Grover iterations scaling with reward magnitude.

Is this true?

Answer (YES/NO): NO